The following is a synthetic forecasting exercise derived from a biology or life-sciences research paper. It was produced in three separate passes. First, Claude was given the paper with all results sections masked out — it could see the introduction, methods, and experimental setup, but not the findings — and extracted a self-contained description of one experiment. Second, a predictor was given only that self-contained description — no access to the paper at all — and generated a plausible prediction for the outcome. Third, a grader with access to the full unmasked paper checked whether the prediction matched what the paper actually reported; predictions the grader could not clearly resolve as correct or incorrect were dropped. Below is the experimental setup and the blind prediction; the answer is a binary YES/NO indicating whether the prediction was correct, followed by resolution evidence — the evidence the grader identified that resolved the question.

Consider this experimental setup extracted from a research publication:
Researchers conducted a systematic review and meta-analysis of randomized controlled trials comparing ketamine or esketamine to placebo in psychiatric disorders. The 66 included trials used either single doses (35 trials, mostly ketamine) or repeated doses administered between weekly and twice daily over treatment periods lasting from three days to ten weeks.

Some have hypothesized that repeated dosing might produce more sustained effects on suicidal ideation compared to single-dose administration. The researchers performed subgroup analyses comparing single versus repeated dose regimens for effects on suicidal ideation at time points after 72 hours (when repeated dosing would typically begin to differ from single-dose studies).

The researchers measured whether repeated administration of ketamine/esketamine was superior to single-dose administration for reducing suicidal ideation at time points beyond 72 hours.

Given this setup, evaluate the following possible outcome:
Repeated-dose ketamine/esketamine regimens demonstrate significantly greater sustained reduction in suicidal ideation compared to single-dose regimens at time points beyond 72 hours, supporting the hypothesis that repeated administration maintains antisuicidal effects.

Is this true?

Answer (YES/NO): NO